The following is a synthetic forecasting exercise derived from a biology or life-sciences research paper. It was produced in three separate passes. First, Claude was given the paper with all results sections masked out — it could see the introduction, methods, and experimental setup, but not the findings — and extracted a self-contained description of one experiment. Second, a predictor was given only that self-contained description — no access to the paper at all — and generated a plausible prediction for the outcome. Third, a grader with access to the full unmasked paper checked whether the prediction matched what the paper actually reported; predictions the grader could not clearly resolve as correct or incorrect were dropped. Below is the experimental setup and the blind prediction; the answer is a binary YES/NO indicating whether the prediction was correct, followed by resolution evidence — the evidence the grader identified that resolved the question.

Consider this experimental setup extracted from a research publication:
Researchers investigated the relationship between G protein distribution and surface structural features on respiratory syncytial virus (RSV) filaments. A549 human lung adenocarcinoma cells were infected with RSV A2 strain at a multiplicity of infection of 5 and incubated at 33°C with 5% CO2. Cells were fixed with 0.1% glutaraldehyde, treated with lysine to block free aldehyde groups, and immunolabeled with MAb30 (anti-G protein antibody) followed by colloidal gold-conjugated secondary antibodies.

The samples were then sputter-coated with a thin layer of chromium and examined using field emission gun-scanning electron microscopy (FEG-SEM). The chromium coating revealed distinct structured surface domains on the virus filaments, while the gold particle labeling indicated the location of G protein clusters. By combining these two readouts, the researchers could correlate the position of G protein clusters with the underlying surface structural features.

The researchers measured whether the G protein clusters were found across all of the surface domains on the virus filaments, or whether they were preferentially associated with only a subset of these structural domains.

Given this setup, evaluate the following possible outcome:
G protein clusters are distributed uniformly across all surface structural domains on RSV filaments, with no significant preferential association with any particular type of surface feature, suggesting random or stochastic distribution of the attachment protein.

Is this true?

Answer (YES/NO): NO